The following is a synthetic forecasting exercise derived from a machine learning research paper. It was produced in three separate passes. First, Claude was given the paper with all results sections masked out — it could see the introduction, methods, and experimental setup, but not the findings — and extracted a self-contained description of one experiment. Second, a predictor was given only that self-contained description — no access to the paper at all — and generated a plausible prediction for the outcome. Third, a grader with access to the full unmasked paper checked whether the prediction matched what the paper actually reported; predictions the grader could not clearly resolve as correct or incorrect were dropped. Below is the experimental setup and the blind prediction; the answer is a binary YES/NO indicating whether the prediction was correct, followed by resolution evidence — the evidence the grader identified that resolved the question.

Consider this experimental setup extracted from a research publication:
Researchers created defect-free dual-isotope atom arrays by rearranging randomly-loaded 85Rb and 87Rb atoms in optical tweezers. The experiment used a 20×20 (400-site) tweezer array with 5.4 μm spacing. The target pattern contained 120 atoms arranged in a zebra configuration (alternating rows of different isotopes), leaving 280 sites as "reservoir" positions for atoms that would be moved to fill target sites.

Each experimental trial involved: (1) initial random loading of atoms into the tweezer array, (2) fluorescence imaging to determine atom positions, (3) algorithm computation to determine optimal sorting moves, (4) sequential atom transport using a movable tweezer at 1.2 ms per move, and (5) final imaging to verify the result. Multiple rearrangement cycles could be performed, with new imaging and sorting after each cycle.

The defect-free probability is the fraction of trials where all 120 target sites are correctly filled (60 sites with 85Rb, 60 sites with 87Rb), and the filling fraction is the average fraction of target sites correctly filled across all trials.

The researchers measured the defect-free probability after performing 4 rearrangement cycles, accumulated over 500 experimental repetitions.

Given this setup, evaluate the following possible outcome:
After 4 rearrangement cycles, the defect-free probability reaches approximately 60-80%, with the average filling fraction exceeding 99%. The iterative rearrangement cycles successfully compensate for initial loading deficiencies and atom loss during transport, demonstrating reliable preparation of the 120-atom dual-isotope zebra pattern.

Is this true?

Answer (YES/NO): NO